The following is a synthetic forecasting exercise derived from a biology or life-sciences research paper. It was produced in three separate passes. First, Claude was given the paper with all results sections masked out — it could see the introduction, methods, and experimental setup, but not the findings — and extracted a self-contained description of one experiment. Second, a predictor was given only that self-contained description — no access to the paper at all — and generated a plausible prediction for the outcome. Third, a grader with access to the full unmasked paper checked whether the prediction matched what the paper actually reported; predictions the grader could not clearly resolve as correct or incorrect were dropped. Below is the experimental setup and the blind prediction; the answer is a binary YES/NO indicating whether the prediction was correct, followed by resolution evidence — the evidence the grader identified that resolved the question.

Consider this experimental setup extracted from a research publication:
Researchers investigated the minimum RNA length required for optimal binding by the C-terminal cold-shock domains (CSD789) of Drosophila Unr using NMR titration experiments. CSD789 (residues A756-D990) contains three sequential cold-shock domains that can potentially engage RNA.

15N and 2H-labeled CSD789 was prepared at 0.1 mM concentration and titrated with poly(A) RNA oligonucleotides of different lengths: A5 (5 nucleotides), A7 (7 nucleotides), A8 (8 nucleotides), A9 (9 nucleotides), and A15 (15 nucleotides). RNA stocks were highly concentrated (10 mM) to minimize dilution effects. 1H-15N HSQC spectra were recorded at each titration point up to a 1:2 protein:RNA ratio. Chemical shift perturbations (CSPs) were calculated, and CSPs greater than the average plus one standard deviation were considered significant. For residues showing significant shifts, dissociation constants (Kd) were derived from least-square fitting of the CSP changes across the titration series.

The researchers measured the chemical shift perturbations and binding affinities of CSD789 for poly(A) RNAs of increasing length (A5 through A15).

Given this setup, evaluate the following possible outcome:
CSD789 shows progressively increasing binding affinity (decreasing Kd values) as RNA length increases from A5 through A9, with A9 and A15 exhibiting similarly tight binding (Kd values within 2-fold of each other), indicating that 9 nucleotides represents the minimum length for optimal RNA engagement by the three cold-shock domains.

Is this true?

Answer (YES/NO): NO